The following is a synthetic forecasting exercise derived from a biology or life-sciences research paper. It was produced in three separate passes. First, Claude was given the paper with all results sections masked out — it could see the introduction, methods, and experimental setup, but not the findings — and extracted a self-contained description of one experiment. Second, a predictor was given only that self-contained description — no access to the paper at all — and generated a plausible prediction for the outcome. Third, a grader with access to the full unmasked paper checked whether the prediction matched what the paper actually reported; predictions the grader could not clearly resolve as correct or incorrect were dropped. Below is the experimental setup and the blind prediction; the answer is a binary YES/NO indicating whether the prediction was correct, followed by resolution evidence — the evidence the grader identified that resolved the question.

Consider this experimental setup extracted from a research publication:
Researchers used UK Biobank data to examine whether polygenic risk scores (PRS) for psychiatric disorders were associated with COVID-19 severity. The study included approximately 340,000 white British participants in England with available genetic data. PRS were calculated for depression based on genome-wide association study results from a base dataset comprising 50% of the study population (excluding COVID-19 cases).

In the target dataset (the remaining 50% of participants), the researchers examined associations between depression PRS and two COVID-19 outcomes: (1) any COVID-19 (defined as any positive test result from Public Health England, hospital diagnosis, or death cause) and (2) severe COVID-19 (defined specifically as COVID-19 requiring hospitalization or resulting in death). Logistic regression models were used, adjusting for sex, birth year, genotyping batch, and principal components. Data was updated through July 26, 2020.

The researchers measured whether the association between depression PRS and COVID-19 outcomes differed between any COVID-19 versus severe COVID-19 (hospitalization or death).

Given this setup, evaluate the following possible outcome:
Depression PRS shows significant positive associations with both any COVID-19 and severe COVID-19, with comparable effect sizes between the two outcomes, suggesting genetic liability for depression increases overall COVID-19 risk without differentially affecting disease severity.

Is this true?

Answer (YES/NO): NO